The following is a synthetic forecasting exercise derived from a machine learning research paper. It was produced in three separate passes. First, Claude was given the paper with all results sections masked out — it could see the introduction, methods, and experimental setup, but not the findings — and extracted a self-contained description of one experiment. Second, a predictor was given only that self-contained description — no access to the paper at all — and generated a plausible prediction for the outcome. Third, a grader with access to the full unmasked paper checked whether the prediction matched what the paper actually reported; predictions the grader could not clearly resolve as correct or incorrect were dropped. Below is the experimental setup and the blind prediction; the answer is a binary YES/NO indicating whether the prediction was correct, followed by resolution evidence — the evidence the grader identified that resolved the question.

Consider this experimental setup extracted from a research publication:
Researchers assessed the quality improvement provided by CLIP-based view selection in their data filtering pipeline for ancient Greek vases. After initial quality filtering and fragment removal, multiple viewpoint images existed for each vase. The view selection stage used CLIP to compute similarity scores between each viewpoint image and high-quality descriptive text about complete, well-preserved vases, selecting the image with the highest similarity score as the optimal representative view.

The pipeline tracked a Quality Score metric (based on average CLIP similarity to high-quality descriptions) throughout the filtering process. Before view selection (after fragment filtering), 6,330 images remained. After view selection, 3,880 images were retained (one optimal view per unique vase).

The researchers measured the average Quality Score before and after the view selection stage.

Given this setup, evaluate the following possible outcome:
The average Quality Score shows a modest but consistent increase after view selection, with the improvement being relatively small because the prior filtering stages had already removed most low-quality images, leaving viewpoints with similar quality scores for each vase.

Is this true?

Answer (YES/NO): NO